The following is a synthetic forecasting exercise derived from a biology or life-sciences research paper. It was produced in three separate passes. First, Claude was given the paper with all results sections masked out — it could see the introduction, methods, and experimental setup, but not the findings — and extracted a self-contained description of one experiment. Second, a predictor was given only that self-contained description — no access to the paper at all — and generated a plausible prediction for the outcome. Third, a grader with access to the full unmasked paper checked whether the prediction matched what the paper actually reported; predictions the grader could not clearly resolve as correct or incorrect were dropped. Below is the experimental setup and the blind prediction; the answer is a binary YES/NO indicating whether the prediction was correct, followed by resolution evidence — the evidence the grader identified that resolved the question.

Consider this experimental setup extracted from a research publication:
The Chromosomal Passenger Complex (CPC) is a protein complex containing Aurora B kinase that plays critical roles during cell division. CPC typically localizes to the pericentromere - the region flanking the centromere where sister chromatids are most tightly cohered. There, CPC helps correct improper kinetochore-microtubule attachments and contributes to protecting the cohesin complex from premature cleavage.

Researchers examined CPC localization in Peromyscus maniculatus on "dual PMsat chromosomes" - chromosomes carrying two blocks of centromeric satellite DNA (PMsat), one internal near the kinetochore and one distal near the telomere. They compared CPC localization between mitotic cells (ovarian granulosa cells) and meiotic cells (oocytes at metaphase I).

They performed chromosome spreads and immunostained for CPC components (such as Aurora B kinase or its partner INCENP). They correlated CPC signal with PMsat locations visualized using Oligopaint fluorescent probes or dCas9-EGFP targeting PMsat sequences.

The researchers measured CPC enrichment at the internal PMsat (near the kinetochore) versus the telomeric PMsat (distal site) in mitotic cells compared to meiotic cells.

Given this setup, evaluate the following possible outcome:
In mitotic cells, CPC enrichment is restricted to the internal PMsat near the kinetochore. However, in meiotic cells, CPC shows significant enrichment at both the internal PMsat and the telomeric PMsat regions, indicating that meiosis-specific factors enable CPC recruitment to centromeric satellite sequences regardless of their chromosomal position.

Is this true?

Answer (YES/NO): YES